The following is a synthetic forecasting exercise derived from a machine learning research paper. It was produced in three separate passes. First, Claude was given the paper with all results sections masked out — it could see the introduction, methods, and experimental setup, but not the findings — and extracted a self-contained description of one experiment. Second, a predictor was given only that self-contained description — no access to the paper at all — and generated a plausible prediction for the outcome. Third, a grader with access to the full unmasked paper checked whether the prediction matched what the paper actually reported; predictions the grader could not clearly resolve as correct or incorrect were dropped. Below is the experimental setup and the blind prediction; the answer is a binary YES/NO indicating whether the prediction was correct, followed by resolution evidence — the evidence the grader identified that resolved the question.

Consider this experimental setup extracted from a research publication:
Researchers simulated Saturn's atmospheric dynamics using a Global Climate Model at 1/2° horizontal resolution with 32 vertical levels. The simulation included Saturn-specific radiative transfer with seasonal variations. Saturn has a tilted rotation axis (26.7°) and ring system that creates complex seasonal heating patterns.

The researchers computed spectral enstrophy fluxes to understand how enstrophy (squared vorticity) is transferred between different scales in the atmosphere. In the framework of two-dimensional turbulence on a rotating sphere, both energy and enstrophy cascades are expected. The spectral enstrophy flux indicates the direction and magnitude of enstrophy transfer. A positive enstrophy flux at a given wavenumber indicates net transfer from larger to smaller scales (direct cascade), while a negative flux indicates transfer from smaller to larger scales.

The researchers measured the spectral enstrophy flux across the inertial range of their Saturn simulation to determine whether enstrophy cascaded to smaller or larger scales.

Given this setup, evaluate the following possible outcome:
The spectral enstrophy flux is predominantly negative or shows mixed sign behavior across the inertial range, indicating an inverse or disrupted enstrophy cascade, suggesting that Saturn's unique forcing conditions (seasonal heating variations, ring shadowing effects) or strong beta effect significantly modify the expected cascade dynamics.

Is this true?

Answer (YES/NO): NO